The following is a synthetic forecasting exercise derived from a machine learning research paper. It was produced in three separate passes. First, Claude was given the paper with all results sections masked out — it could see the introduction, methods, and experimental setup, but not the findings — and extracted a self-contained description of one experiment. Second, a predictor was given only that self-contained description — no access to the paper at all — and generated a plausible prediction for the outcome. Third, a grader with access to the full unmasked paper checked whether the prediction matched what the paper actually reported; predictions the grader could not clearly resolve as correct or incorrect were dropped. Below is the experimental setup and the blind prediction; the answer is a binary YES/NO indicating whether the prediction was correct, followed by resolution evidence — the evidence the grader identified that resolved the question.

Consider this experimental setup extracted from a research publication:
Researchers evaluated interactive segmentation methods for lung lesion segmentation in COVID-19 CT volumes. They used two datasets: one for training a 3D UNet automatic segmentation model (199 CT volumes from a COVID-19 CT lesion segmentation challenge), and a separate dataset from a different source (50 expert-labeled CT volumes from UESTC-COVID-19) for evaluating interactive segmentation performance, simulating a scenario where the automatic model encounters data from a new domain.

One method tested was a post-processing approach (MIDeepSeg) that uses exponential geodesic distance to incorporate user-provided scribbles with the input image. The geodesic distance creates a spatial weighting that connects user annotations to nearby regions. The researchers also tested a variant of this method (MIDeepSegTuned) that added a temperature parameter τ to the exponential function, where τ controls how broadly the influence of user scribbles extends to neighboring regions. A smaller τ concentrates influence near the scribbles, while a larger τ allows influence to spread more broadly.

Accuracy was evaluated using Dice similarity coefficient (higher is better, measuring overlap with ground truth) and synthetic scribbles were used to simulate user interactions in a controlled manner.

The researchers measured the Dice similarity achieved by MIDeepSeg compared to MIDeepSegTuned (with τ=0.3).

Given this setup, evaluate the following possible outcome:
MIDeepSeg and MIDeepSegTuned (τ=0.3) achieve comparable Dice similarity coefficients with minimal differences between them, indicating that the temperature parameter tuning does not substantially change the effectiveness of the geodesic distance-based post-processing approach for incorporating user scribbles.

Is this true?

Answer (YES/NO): NO